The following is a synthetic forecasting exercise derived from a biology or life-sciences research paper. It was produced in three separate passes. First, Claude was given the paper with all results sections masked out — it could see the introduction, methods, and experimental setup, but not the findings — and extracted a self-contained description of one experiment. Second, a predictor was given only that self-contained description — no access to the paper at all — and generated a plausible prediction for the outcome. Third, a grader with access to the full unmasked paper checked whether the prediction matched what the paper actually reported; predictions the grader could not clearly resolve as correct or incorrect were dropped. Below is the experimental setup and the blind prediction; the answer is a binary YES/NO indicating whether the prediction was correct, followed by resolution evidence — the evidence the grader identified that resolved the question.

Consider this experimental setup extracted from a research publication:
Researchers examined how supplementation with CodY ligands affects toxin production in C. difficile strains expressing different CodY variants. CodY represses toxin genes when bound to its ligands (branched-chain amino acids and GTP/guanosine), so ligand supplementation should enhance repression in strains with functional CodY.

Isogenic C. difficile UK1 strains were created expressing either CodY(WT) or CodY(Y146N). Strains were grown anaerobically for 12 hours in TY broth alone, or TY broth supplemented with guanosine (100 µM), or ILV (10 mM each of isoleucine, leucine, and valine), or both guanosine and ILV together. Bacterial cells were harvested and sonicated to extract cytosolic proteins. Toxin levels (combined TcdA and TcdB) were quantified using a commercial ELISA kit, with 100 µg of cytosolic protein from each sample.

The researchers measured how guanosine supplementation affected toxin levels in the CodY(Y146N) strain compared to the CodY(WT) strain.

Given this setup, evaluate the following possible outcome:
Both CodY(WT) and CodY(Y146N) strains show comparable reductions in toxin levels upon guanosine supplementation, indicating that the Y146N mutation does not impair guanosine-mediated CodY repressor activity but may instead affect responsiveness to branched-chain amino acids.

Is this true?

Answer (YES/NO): NO